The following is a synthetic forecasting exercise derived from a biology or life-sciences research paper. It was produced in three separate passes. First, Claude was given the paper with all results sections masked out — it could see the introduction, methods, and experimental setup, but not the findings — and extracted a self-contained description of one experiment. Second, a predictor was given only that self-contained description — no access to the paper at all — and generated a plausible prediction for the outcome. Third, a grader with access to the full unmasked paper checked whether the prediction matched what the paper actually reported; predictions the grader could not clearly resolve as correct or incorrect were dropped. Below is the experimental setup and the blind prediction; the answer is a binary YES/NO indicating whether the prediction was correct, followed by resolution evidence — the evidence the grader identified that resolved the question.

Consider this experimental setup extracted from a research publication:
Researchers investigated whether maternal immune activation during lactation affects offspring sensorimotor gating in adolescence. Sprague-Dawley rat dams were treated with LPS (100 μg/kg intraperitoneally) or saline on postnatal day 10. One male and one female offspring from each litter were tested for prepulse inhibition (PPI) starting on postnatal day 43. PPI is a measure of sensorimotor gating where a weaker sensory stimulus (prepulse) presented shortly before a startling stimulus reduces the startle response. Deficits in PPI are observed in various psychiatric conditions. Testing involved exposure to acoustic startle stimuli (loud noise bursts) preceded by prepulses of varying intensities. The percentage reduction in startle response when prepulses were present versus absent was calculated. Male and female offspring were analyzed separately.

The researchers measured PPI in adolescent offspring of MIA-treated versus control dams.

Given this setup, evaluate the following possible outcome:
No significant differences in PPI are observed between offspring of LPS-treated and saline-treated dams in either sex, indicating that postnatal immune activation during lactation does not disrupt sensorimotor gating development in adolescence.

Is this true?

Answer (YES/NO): NO